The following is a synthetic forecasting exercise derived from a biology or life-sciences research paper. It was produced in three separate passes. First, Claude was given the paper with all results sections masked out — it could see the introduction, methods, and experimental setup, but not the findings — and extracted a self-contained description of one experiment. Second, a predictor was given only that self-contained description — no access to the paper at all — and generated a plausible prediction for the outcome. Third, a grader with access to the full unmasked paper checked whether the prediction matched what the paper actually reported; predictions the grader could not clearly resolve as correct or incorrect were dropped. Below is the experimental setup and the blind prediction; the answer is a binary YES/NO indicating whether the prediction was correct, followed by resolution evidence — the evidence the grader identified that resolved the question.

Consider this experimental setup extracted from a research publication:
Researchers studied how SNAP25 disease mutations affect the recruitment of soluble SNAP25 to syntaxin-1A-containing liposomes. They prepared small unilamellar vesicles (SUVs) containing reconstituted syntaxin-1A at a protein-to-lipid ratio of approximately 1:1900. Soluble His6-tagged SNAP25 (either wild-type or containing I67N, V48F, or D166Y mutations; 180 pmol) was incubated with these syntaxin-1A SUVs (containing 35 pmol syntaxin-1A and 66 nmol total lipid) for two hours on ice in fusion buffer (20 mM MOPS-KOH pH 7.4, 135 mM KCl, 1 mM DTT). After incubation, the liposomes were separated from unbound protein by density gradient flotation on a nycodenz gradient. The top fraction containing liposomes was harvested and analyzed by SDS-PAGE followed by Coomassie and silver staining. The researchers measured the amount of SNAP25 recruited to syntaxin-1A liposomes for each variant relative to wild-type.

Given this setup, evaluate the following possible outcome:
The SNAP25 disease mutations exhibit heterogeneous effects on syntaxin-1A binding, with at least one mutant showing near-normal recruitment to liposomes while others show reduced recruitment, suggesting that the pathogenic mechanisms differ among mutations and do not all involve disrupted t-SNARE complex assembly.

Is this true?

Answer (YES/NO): NO